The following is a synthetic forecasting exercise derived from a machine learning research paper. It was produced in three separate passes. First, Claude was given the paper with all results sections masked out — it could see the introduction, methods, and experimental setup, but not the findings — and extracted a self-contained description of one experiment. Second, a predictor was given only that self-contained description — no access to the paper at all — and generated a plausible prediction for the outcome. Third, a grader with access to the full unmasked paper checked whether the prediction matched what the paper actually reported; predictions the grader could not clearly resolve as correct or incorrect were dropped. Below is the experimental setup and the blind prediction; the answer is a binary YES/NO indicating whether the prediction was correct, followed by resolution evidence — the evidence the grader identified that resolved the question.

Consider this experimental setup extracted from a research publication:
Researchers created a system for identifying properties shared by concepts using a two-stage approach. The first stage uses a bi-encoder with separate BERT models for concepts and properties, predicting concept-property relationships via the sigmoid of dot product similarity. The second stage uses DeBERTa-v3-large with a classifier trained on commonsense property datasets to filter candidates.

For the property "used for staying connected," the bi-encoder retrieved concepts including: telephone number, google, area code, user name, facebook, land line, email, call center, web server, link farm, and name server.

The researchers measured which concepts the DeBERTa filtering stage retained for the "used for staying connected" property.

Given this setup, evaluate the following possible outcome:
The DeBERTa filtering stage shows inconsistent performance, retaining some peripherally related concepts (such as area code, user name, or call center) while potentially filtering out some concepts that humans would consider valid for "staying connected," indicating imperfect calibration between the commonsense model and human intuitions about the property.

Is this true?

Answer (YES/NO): NO